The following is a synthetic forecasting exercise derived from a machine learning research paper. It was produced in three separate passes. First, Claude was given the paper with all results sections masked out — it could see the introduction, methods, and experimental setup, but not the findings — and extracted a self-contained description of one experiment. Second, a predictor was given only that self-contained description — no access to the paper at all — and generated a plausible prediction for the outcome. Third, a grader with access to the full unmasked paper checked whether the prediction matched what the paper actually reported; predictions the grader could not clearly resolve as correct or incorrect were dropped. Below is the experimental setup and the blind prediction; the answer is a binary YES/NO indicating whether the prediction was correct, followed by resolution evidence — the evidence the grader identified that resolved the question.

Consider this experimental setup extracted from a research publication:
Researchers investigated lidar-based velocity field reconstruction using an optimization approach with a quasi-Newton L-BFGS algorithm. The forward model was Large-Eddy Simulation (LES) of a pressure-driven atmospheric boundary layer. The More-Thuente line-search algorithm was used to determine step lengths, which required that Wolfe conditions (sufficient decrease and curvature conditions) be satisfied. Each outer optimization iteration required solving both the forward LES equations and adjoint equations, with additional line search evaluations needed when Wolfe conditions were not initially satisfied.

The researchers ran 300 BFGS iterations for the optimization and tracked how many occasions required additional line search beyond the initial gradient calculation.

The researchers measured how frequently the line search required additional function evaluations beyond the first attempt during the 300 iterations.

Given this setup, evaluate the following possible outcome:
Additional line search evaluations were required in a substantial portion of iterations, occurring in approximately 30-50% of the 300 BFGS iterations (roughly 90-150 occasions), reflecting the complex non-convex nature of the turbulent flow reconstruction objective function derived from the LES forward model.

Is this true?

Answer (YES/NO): NO